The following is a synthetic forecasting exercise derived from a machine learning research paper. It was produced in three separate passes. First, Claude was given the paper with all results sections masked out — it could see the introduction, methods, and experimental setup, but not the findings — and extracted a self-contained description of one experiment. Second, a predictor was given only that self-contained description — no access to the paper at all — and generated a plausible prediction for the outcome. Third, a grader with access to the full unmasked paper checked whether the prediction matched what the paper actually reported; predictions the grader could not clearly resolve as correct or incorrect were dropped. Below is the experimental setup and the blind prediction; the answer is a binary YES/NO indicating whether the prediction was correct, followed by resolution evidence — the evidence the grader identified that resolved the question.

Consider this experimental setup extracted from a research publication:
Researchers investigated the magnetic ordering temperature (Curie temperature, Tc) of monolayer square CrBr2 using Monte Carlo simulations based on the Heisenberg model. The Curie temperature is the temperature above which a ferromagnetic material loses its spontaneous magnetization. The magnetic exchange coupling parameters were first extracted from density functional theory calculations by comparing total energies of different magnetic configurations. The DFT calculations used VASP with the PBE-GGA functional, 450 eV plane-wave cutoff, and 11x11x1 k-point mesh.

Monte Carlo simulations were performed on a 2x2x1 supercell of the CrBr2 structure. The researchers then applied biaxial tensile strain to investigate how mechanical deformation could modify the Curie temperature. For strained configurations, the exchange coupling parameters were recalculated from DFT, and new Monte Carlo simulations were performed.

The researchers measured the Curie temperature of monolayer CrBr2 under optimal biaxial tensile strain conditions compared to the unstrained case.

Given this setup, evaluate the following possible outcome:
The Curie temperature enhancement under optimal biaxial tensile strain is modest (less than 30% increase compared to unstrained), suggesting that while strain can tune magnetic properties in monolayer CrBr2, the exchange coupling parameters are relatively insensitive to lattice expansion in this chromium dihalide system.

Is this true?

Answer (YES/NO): NO